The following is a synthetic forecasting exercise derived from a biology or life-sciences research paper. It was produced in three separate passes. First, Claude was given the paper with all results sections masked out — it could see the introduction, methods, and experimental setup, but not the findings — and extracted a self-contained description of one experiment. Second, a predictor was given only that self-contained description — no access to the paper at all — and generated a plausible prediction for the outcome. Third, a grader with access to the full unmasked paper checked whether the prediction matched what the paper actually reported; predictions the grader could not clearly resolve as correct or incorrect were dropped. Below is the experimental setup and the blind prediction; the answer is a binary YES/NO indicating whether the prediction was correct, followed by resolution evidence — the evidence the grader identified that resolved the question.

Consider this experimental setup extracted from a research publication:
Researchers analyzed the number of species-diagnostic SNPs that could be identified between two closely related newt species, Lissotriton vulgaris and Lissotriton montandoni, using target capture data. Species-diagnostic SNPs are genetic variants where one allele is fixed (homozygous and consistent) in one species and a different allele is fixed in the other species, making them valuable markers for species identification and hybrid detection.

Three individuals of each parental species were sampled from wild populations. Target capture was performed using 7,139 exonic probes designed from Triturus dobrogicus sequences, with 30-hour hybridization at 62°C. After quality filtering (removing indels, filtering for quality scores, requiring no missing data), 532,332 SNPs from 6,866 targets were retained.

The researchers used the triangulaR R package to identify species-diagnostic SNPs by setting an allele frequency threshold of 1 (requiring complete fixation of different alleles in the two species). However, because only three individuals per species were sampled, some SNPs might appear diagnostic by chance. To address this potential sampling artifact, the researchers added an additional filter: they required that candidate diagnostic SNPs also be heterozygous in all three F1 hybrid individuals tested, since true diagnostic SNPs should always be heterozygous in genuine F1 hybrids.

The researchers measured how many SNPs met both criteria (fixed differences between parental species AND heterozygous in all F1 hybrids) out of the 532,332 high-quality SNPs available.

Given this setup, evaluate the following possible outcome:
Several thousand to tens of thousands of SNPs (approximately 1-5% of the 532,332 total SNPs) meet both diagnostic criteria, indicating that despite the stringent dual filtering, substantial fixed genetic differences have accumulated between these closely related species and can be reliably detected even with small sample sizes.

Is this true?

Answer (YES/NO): NO